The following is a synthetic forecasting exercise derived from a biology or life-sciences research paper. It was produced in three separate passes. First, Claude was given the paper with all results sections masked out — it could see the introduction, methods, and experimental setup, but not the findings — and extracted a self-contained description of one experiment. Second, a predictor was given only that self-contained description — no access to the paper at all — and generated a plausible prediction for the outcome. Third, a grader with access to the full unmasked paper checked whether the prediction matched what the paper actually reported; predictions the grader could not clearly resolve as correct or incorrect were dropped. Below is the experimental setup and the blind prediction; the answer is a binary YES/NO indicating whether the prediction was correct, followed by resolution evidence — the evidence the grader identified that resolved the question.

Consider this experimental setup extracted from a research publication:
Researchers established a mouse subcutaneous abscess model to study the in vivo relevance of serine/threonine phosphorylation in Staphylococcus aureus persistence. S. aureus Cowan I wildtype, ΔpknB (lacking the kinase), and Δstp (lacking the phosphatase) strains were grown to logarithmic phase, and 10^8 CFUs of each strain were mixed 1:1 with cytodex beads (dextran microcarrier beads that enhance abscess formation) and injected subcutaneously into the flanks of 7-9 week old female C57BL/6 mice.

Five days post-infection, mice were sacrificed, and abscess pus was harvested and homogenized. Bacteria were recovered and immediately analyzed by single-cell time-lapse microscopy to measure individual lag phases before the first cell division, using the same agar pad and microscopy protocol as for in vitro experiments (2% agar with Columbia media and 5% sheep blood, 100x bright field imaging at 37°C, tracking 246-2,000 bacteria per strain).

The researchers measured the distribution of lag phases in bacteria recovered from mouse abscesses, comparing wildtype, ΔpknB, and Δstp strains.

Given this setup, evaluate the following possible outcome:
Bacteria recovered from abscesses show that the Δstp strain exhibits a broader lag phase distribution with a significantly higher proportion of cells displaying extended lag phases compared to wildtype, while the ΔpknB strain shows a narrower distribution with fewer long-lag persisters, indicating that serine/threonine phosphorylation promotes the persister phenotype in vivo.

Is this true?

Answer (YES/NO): YES